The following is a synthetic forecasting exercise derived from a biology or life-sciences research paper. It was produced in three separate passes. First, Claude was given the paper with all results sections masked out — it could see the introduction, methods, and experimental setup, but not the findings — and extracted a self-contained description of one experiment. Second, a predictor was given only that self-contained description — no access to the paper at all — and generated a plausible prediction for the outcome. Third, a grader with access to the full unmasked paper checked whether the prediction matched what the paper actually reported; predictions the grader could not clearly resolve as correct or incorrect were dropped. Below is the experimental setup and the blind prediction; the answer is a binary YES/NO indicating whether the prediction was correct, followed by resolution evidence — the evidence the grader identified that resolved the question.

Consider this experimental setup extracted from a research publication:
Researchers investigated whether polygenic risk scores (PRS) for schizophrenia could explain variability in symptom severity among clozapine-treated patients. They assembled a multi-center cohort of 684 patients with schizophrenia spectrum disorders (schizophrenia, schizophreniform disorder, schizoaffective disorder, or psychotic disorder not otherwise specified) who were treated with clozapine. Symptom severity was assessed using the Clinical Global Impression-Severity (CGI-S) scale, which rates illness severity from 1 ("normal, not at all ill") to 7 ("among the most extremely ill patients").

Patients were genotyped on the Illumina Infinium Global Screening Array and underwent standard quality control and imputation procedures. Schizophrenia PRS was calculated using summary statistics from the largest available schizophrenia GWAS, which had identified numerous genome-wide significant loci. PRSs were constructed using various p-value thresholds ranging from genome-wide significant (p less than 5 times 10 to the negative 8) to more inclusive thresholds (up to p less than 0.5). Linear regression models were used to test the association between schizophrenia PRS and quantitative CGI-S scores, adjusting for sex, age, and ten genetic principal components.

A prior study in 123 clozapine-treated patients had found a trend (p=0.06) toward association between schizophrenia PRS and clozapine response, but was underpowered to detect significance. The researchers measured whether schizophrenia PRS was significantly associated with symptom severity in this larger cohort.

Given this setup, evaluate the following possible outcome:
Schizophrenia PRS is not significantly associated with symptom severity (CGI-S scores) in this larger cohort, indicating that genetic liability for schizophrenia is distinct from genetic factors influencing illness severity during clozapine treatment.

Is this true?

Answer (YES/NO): NO